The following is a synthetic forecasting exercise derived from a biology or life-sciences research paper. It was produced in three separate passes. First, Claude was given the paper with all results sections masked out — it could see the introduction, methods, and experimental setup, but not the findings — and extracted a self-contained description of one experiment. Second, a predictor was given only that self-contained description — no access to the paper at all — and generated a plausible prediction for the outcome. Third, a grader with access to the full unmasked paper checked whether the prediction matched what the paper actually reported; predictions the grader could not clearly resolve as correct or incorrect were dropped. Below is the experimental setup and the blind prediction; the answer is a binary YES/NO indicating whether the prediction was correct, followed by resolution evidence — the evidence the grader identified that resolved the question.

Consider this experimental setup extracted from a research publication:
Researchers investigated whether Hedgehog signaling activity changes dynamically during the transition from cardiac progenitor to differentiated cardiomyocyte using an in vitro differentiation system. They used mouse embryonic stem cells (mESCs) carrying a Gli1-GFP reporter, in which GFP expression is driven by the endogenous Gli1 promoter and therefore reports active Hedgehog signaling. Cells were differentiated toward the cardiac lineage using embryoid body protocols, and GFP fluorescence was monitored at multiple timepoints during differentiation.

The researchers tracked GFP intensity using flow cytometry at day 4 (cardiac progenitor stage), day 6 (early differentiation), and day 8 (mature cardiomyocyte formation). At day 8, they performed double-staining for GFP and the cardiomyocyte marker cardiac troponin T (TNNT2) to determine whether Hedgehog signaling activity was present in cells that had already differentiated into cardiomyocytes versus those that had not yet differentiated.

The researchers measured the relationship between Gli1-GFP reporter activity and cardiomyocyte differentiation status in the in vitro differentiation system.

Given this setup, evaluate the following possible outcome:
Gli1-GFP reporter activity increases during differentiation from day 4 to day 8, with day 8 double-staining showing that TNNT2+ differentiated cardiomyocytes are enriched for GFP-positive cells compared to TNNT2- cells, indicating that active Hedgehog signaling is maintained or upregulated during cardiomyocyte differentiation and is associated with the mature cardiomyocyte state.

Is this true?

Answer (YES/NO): NO